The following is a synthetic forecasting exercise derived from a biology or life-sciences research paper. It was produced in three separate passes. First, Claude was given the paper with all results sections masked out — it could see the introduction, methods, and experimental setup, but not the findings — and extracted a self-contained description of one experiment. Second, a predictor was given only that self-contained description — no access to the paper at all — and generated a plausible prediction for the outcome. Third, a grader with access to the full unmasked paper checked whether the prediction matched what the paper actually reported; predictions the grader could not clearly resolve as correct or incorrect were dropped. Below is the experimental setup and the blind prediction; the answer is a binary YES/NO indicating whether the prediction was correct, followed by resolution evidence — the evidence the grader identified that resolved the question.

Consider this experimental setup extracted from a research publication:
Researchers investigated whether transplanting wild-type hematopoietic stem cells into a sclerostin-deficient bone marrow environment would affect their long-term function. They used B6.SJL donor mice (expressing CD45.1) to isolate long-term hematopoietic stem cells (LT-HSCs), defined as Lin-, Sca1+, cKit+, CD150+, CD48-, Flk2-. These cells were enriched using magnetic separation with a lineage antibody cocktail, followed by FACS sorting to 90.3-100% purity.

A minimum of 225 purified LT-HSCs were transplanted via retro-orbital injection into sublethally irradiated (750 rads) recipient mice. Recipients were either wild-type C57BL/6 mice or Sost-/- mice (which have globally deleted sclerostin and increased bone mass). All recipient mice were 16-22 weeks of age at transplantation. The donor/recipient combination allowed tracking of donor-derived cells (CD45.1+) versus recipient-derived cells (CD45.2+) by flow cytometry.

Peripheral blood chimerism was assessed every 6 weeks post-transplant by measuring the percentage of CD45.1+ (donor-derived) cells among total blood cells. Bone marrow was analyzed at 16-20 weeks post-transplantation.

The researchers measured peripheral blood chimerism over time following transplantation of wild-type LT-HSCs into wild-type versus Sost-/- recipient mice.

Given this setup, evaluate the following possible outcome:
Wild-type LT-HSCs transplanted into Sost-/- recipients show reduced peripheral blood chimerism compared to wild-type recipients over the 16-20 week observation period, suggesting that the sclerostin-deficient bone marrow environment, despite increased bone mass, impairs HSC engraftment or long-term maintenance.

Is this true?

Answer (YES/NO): NO